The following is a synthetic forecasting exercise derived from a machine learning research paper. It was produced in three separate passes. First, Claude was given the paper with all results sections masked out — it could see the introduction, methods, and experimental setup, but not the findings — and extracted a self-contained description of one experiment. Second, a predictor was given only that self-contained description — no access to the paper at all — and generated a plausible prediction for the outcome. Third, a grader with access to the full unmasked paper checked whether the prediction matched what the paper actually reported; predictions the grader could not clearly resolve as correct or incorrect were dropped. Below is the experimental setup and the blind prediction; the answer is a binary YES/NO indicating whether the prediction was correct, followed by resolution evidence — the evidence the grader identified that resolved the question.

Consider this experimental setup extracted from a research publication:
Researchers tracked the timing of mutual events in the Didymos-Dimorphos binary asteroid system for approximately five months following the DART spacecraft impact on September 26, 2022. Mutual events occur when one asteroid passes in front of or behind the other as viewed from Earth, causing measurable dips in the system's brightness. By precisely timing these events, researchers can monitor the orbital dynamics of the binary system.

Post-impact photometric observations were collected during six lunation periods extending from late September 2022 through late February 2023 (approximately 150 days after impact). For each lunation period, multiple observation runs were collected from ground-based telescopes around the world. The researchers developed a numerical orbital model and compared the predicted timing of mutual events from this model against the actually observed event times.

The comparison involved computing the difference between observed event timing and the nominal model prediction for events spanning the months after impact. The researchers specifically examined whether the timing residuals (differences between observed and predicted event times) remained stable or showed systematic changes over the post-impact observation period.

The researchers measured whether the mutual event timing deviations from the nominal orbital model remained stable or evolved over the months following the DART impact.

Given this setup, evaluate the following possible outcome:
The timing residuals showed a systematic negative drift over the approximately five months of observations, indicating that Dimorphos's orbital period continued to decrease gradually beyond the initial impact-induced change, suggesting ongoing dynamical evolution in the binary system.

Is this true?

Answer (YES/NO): NO